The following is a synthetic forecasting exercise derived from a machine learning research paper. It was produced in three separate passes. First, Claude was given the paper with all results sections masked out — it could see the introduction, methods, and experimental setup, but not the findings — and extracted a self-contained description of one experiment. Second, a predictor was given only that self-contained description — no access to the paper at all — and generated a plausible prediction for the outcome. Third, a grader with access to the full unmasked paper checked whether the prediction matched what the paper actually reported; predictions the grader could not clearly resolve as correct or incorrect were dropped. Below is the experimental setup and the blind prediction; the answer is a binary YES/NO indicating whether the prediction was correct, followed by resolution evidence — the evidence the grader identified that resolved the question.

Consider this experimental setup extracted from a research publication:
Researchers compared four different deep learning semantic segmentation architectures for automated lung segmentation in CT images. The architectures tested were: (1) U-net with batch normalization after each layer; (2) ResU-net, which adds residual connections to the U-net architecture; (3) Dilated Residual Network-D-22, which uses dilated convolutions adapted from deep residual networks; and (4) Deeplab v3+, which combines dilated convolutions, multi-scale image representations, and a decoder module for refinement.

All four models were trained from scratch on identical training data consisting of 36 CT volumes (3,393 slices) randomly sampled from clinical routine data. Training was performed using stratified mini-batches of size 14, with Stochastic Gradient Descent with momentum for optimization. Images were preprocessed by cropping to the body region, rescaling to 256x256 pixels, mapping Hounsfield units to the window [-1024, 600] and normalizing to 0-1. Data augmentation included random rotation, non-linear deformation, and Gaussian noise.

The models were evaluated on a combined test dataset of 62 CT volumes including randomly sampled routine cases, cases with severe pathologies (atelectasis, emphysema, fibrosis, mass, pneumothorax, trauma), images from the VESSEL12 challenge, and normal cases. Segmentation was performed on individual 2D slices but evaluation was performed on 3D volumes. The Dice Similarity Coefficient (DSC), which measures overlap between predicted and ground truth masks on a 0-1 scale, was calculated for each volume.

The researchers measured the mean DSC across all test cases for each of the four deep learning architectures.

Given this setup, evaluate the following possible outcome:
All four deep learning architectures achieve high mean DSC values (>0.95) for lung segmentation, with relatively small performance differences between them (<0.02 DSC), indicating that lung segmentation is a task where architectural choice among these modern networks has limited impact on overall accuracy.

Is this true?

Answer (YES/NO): NO